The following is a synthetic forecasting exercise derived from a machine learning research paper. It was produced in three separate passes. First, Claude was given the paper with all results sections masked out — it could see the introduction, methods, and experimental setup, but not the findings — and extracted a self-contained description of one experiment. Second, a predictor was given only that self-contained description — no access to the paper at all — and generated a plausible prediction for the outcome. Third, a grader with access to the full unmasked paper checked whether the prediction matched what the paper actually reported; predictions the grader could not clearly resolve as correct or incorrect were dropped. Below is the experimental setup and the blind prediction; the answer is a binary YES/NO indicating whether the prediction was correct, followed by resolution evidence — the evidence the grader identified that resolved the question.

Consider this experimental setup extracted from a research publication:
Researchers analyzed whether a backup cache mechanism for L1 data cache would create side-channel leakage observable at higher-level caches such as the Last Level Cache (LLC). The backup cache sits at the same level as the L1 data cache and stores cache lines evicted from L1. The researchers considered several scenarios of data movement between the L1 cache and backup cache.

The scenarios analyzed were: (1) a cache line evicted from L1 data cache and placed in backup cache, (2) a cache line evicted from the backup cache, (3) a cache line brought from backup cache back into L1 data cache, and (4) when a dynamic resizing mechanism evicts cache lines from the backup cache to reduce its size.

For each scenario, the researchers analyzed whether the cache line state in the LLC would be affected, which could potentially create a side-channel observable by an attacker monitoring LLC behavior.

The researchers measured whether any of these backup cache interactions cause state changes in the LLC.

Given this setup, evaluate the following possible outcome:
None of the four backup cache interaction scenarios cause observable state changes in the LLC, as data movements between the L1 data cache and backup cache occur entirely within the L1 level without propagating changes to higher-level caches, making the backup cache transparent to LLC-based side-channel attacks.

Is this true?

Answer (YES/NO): YES